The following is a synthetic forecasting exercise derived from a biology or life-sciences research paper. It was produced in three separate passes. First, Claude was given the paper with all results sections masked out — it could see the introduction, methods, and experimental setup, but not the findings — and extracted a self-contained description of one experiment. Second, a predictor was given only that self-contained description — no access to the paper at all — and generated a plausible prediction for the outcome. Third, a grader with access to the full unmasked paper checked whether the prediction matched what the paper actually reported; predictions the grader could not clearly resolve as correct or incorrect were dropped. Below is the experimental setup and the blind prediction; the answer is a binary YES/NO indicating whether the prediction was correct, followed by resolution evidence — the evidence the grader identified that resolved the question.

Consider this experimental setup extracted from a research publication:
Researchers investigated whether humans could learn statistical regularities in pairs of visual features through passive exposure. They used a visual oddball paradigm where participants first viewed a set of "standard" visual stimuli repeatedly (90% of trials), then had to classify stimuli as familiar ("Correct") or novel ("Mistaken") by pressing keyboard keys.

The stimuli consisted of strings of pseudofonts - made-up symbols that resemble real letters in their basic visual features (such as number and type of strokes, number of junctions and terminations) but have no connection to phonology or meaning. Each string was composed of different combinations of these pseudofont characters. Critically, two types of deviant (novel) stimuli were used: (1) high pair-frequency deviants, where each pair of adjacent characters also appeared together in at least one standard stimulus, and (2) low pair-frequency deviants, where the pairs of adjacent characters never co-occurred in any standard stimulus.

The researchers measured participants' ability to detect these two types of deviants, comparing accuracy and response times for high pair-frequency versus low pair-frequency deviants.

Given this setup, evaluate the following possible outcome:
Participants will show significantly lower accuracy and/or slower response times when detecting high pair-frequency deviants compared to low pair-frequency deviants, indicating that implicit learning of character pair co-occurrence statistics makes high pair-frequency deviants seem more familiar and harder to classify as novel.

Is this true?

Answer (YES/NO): YES